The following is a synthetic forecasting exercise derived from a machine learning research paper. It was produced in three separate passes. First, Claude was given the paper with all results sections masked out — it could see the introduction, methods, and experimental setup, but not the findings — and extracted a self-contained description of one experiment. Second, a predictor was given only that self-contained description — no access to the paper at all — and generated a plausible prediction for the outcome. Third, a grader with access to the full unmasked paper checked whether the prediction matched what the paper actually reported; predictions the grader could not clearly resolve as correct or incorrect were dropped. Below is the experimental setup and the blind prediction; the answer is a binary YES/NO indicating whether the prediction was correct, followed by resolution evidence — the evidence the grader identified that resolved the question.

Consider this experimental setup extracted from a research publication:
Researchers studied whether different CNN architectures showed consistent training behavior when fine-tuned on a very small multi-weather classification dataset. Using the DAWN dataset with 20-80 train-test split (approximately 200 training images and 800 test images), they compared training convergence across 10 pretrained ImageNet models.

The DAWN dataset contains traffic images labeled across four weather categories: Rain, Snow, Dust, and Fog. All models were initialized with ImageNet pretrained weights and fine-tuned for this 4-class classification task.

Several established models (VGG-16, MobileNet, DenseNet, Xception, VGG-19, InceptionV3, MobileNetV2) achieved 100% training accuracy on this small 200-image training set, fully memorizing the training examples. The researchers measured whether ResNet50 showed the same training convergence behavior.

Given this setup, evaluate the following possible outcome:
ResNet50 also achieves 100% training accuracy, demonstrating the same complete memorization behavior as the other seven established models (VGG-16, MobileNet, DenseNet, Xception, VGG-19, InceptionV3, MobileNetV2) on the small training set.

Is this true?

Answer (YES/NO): NO